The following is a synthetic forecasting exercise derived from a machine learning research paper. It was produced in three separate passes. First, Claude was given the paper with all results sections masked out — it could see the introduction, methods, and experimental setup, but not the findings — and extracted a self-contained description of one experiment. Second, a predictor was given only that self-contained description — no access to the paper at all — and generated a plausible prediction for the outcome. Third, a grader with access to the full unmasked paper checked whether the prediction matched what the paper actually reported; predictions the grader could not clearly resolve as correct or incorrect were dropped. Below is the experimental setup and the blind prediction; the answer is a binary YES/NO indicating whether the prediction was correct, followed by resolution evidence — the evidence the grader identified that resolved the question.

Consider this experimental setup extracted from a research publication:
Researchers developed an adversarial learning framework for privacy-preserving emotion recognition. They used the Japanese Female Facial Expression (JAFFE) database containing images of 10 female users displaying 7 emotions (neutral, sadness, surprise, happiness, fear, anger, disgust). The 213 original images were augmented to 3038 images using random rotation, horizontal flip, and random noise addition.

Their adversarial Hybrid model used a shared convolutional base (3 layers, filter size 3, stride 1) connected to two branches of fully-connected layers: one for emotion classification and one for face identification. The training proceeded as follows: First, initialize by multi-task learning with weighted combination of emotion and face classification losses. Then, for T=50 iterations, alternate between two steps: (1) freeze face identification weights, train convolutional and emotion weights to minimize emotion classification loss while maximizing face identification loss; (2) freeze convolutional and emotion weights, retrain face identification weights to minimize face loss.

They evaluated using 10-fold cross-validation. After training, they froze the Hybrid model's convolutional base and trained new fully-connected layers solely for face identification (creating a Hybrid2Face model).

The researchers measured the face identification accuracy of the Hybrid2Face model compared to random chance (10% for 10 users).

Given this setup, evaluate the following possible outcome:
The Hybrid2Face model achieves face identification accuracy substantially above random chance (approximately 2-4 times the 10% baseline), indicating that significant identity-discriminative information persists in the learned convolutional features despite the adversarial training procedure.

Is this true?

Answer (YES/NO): YES